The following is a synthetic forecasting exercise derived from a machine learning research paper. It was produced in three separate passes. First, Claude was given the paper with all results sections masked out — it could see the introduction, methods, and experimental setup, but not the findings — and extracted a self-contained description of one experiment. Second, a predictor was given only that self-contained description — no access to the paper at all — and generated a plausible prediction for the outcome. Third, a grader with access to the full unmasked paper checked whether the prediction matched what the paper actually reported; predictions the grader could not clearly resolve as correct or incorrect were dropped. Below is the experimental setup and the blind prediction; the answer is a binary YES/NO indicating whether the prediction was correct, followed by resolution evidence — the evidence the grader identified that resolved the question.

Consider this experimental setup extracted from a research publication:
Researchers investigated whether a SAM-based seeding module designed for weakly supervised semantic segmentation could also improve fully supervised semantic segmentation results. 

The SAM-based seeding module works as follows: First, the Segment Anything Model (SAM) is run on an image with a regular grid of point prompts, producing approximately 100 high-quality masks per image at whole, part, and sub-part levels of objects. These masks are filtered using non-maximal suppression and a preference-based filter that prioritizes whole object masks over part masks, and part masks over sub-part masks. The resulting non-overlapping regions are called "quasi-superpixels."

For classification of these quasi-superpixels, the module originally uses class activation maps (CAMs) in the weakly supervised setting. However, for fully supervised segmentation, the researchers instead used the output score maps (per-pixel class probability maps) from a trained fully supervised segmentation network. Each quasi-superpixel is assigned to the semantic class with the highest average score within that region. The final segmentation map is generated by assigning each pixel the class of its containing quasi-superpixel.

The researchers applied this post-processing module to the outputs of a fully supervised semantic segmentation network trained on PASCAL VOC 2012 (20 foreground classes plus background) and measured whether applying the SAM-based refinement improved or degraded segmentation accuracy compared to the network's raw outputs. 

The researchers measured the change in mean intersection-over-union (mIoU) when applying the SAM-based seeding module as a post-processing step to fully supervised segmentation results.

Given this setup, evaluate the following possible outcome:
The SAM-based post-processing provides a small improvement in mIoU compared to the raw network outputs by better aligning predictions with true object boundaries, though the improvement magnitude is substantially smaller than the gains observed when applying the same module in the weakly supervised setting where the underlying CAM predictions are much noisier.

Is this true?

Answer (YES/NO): NO